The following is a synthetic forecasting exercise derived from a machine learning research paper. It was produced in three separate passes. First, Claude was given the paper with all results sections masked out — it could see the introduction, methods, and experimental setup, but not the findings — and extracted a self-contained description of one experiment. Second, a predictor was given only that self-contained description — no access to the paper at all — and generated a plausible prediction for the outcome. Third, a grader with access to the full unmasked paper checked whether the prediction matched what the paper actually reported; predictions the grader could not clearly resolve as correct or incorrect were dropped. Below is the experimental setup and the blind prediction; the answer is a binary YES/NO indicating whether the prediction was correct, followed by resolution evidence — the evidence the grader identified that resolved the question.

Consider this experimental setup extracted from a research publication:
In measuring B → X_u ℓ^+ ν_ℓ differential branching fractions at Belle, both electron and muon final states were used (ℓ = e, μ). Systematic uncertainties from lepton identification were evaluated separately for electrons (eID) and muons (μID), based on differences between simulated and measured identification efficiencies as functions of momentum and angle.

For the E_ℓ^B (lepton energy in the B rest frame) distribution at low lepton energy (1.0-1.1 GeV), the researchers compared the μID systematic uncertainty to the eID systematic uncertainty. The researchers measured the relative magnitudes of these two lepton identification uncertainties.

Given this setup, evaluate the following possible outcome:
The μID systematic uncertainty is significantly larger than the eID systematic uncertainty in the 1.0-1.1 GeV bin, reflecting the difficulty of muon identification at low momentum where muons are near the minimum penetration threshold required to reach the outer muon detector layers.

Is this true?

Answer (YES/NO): NO